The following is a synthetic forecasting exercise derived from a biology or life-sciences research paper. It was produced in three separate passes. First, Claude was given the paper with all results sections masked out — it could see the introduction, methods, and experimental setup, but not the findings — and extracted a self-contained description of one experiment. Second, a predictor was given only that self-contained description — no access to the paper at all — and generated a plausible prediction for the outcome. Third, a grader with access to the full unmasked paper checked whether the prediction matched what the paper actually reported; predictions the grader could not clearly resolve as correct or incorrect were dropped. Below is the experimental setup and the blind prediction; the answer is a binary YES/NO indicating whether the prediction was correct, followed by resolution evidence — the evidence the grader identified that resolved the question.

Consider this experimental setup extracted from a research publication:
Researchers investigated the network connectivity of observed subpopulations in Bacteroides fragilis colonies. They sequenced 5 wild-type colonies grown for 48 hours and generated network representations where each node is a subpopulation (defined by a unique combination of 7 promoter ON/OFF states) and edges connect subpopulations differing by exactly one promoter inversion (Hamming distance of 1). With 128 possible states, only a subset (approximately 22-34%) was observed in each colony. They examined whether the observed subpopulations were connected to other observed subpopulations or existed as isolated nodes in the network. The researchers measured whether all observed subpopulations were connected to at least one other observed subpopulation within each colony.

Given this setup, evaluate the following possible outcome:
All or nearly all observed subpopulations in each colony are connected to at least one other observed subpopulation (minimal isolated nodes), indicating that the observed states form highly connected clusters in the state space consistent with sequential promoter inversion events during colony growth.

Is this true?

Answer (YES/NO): YES